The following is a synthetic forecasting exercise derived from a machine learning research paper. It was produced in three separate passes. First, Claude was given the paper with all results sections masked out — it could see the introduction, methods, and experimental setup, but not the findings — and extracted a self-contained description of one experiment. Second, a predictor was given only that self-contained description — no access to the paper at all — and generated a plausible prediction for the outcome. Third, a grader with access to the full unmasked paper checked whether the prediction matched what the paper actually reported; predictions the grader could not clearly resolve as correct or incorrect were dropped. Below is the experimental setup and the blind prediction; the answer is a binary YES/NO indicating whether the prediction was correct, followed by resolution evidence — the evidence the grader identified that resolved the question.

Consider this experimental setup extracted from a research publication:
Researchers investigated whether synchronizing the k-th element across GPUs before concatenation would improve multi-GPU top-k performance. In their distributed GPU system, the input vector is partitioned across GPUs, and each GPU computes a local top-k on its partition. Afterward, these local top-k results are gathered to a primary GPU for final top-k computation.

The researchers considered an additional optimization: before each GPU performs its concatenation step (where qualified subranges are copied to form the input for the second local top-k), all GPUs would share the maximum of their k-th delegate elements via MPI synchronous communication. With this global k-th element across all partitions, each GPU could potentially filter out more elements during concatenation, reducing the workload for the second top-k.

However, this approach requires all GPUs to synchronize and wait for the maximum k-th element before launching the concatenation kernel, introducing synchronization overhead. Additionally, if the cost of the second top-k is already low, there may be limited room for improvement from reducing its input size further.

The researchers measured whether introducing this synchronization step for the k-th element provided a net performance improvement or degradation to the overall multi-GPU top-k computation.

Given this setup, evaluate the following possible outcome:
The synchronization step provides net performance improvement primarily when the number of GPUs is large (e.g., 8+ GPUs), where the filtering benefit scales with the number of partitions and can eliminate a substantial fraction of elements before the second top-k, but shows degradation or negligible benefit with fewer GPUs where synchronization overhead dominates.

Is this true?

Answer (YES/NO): NO